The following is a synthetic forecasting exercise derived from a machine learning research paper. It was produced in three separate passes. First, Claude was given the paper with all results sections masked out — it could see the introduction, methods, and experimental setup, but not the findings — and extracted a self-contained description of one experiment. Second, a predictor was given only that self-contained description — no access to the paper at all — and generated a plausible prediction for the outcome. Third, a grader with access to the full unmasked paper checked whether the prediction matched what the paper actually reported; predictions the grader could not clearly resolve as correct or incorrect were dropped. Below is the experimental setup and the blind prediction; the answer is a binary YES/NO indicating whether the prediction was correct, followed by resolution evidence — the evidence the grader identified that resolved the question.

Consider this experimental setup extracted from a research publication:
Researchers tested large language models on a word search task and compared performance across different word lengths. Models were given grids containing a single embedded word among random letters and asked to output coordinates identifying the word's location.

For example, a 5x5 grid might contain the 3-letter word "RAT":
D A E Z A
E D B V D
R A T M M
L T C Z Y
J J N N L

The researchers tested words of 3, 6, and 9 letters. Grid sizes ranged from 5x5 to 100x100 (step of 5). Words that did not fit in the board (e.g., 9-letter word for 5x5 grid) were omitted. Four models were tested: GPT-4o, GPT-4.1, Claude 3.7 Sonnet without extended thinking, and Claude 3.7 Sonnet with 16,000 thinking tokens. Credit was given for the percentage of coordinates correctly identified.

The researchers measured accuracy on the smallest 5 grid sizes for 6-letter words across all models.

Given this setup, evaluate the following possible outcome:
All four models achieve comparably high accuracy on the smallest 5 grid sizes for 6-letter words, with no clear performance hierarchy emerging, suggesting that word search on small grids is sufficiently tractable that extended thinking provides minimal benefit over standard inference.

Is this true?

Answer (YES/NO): NO